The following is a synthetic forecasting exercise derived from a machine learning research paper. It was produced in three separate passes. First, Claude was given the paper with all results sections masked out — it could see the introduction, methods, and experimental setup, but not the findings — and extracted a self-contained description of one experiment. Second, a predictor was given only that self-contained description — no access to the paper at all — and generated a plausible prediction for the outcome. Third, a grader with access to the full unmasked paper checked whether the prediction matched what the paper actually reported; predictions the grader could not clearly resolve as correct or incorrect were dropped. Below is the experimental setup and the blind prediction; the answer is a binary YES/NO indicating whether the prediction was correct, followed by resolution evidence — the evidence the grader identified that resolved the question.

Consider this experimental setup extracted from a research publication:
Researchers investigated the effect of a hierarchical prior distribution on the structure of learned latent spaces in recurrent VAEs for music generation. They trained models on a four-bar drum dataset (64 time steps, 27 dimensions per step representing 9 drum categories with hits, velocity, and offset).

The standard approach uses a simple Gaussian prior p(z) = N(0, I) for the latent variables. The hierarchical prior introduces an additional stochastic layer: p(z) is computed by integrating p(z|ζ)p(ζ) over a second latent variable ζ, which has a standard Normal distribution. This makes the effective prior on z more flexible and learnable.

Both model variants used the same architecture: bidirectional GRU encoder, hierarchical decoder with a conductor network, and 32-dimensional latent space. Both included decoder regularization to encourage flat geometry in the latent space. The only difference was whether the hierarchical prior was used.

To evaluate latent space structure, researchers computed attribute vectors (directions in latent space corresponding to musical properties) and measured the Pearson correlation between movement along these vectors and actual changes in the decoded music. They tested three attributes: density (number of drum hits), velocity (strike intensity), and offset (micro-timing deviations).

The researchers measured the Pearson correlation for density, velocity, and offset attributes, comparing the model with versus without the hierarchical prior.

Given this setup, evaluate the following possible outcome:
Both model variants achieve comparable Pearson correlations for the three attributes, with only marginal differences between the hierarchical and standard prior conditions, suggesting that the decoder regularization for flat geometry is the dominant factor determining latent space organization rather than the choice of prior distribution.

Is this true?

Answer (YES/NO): NO